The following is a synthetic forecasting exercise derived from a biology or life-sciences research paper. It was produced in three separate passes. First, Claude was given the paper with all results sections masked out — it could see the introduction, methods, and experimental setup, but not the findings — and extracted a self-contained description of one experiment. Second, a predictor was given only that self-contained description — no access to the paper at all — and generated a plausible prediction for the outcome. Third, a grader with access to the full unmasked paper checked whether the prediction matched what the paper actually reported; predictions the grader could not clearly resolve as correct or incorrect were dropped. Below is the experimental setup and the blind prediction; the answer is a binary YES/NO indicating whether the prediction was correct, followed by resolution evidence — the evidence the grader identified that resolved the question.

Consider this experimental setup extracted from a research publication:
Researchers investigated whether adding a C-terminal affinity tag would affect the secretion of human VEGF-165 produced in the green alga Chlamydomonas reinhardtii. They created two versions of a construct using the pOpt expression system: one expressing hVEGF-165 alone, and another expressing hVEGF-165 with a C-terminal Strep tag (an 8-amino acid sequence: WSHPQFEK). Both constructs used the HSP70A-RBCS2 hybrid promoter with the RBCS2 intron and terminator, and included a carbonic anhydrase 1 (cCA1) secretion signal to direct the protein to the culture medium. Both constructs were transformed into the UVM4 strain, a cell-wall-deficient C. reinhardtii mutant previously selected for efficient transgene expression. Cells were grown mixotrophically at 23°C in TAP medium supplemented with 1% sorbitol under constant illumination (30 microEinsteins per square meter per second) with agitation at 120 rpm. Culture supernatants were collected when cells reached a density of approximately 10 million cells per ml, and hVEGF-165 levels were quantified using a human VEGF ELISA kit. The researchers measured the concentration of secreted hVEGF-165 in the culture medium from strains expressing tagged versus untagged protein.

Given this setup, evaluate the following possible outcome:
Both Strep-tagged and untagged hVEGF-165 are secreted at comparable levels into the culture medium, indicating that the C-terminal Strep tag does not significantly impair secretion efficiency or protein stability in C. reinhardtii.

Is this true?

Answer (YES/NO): NO